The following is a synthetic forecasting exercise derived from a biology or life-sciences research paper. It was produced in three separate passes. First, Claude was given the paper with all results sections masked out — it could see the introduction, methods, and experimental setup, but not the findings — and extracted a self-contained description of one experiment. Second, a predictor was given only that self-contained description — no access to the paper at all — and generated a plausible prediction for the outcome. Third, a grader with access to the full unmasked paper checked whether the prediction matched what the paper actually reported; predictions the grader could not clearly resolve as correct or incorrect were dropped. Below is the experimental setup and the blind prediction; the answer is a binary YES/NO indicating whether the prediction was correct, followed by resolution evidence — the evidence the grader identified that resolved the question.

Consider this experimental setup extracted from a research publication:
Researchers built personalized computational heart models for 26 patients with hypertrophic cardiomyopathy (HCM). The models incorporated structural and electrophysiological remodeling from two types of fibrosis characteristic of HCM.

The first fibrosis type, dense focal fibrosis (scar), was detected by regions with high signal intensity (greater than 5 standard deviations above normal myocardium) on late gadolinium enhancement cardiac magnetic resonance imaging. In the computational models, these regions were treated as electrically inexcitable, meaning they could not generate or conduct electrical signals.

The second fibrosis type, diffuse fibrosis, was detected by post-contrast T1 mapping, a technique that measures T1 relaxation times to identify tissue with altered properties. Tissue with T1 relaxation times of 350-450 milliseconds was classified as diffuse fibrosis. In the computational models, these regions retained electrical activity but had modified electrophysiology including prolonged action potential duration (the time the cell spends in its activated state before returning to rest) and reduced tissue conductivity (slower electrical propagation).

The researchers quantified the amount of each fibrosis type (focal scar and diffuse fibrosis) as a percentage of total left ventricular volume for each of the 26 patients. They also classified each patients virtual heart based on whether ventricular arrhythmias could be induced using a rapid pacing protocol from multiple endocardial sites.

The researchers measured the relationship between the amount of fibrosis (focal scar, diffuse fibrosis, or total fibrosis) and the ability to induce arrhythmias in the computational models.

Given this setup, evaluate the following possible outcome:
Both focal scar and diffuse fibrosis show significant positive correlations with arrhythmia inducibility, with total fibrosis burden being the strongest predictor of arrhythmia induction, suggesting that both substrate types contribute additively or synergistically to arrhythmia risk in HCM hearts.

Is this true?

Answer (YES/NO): NO